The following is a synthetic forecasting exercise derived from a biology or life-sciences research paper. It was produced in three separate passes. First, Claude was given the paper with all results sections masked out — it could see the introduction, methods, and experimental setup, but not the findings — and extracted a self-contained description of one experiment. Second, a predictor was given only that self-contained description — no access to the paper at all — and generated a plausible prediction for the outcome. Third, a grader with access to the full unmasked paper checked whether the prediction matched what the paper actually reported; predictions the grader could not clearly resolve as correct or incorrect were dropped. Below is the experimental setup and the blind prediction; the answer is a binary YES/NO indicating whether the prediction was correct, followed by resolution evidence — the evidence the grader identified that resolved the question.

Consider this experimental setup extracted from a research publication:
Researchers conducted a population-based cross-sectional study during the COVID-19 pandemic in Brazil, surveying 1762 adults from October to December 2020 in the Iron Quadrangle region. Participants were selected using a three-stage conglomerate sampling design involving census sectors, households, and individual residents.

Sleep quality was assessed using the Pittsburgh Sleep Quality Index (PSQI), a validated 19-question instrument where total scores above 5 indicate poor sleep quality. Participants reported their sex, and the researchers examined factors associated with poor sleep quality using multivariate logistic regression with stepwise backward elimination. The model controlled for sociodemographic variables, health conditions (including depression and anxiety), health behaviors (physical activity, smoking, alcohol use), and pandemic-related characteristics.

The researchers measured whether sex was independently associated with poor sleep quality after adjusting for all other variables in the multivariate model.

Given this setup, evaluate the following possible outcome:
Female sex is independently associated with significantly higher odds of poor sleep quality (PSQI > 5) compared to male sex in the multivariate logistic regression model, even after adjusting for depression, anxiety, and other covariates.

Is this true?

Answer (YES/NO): NO